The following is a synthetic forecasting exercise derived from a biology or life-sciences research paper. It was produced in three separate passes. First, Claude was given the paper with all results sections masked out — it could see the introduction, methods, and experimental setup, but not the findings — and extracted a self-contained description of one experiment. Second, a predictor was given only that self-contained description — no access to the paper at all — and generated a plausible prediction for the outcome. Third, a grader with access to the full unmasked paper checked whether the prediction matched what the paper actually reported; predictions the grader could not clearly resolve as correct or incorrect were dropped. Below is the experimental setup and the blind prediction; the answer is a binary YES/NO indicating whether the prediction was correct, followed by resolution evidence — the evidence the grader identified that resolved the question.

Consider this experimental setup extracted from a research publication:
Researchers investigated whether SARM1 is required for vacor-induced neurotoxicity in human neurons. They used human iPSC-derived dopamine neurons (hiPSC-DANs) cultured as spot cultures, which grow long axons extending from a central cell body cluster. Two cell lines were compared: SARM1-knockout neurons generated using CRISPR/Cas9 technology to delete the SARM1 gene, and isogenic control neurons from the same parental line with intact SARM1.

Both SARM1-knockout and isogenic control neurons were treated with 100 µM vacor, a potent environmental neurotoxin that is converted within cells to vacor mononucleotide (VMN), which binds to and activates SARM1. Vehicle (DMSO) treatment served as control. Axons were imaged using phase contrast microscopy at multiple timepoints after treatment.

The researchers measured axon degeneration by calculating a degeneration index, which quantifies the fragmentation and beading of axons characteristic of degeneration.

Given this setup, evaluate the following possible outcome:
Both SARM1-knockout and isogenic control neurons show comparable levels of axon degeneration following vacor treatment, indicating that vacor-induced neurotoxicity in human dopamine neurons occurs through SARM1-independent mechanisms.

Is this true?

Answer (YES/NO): NO